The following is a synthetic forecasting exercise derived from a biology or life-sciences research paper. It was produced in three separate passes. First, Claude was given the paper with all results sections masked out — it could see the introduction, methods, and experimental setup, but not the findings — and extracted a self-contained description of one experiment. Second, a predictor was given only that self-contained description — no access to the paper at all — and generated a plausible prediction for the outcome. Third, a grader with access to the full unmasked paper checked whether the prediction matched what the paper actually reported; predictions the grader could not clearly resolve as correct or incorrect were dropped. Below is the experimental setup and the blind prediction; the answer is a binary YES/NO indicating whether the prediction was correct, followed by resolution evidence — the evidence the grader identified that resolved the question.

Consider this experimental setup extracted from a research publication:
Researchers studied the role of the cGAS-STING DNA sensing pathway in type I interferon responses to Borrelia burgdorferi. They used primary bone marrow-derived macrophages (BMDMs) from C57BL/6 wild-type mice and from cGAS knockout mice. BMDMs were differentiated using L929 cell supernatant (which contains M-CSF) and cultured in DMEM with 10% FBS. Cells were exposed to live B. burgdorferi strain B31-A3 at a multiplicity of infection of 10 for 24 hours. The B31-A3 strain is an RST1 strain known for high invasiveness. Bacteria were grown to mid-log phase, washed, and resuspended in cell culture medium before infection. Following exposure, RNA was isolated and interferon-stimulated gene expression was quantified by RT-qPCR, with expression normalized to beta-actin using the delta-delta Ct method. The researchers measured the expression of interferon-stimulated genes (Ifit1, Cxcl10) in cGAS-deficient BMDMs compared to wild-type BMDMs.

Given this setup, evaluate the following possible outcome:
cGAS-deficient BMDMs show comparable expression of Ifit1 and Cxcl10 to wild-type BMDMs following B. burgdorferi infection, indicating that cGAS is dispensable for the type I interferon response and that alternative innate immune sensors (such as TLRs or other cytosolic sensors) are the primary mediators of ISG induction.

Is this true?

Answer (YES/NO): NO